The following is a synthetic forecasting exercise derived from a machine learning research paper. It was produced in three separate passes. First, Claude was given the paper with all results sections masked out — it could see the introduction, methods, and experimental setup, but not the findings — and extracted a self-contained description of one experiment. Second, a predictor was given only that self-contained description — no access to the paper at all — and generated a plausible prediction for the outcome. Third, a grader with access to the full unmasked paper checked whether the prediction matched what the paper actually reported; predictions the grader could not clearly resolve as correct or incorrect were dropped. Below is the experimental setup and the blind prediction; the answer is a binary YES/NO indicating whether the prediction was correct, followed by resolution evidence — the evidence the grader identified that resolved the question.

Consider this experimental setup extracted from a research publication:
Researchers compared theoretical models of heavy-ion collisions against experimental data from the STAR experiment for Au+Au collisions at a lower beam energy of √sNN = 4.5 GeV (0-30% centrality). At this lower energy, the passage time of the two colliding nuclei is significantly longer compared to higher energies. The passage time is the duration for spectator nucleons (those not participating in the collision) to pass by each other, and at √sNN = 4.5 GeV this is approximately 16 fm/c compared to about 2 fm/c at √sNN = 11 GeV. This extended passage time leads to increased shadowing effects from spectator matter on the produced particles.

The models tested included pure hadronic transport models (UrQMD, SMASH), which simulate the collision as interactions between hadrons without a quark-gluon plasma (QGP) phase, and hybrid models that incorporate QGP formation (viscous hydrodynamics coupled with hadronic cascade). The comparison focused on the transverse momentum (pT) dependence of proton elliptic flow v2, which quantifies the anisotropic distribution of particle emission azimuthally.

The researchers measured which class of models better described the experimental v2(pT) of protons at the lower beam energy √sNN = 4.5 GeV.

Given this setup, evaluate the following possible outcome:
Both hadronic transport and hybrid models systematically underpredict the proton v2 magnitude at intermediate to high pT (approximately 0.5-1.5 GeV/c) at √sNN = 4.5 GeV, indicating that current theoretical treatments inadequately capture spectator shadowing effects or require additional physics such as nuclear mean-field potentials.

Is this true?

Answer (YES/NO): NO